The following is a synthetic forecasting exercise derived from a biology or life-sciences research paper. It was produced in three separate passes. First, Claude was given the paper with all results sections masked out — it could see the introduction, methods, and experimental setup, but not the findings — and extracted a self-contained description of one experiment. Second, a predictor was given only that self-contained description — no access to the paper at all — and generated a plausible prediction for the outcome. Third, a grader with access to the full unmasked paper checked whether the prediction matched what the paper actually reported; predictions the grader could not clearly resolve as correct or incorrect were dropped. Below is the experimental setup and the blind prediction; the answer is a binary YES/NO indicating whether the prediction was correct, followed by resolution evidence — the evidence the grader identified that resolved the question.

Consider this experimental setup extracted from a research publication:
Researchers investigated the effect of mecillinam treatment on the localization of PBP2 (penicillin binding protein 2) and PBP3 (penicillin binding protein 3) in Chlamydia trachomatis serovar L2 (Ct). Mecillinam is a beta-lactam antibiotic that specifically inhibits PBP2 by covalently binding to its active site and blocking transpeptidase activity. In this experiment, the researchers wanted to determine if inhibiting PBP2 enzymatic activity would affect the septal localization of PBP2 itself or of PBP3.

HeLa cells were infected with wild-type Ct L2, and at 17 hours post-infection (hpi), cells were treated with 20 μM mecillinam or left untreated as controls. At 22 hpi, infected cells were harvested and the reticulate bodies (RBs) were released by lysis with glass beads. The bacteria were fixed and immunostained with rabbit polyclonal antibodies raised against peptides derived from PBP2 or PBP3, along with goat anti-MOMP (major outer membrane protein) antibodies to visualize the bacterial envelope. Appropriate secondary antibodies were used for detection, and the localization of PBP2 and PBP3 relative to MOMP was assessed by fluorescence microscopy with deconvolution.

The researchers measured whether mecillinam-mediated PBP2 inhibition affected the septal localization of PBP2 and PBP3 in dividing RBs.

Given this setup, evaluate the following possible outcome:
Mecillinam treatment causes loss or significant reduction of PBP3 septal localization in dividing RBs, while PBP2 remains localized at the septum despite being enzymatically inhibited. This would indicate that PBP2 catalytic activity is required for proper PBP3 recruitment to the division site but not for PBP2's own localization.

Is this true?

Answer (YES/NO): NO